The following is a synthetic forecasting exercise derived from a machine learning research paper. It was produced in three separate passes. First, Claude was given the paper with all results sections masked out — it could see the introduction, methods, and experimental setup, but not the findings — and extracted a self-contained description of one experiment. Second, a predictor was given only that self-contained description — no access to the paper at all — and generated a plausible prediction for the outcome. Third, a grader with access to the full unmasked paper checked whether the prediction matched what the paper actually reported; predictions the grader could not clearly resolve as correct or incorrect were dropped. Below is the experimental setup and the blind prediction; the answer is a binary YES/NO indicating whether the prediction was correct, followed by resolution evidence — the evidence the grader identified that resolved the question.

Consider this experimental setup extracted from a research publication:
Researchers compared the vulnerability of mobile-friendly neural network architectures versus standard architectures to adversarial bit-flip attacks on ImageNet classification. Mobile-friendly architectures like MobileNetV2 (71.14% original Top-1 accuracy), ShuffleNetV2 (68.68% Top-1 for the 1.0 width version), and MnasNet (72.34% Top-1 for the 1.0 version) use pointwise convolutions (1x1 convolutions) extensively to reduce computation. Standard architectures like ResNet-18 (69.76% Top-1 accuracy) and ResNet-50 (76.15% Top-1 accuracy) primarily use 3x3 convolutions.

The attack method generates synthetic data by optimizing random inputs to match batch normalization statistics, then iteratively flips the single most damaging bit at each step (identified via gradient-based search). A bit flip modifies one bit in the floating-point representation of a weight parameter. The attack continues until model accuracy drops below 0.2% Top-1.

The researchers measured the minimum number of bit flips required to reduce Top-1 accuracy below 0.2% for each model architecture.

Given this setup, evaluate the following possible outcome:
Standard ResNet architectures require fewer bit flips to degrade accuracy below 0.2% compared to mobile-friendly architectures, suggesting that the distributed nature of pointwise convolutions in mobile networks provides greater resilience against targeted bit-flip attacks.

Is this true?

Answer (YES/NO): NO